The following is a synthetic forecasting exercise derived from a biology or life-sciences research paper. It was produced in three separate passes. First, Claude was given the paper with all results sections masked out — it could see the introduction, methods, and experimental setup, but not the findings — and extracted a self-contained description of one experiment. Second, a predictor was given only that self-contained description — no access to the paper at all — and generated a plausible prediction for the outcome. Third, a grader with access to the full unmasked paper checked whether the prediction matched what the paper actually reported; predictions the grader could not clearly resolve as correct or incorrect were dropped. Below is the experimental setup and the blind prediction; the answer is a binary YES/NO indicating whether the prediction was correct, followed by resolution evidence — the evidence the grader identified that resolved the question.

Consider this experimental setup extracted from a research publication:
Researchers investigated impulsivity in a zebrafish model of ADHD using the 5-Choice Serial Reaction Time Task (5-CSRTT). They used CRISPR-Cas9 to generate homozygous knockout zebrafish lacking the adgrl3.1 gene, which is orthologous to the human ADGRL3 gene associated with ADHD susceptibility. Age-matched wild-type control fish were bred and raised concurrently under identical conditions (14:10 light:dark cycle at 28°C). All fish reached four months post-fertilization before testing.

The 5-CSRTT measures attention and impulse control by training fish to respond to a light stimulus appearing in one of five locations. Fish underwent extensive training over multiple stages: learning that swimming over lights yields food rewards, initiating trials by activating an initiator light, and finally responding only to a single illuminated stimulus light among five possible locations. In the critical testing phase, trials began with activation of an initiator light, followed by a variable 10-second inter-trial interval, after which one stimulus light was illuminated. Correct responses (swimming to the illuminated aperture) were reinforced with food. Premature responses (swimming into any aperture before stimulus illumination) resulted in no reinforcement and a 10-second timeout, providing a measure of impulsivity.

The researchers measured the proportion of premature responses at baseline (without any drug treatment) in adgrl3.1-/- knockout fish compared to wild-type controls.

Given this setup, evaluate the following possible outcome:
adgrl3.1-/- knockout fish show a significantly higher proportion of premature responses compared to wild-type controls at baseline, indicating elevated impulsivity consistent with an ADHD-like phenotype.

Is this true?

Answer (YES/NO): YES